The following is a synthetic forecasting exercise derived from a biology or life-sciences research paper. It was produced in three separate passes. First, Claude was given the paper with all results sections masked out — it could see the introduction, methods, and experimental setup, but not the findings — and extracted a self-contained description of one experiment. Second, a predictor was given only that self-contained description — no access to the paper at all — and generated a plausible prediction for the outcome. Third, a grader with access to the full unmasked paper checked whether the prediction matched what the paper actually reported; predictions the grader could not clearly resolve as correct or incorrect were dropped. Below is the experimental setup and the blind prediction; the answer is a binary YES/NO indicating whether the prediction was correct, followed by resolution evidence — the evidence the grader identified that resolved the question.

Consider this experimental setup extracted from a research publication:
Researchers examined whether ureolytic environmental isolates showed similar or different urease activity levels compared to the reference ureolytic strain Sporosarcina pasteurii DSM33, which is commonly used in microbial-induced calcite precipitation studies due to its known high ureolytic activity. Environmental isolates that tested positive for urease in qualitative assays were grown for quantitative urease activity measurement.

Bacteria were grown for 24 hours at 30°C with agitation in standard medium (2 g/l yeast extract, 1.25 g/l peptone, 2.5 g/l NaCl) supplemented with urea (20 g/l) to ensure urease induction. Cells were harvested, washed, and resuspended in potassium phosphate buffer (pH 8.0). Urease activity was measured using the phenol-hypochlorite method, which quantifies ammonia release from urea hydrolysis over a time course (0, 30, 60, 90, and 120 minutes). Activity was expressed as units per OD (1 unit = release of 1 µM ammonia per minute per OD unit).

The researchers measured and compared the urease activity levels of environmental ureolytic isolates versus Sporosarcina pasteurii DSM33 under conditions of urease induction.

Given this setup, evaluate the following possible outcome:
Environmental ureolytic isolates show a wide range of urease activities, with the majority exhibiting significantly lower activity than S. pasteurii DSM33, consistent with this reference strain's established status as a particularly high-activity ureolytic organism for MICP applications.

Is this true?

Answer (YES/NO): NO